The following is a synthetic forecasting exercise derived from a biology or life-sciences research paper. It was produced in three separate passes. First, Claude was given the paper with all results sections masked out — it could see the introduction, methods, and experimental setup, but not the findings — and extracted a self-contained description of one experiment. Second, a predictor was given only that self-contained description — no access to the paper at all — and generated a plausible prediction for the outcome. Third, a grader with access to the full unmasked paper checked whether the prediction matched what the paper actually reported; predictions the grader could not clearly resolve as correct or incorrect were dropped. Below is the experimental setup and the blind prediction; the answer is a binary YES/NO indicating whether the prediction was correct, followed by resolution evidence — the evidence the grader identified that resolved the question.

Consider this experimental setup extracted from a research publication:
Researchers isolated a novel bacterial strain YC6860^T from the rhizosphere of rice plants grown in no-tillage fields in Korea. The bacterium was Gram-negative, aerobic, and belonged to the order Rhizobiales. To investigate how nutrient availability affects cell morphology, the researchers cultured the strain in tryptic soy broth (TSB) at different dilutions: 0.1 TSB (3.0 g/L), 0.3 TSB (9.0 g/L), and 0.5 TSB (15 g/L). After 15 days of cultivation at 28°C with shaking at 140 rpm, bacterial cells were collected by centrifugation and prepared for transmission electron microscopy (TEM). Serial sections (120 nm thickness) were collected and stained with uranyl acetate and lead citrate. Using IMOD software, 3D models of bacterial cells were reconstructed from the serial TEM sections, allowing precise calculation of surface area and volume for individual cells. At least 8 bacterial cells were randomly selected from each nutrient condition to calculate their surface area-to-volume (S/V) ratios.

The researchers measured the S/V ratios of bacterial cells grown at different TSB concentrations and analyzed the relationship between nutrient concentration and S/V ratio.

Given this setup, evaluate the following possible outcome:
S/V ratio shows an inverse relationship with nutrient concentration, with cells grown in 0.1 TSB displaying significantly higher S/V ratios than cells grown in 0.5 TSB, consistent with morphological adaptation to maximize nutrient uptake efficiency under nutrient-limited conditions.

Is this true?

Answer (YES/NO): YES